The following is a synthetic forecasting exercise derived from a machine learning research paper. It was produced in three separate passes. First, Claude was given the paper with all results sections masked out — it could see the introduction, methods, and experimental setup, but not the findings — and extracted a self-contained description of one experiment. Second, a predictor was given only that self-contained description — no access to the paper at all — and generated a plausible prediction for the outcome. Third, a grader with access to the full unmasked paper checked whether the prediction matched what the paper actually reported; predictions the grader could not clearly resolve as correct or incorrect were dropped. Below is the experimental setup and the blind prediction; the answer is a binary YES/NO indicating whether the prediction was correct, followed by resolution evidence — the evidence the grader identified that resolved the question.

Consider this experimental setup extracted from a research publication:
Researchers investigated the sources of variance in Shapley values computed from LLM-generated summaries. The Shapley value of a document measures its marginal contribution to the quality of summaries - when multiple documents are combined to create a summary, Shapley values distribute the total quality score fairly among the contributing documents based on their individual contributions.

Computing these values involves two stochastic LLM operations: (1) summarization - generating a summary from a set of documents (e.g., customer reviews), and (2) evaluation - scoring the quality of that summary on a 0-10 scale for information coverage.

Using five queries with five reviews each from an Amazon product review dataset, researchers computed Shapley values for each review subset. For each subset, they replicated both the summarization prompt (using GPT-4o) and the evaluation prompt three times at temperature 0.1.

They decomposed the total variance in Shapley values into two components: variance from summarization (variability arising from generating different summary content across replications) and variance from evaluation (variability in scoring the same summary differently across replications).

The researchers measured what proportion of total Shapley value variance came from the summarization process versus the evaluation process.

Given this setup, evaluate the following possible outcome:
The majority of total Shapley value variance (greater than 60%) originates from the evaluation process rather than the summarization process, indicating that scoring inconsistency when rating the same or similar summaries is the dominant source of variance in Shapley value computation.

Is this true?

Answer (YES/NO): NO